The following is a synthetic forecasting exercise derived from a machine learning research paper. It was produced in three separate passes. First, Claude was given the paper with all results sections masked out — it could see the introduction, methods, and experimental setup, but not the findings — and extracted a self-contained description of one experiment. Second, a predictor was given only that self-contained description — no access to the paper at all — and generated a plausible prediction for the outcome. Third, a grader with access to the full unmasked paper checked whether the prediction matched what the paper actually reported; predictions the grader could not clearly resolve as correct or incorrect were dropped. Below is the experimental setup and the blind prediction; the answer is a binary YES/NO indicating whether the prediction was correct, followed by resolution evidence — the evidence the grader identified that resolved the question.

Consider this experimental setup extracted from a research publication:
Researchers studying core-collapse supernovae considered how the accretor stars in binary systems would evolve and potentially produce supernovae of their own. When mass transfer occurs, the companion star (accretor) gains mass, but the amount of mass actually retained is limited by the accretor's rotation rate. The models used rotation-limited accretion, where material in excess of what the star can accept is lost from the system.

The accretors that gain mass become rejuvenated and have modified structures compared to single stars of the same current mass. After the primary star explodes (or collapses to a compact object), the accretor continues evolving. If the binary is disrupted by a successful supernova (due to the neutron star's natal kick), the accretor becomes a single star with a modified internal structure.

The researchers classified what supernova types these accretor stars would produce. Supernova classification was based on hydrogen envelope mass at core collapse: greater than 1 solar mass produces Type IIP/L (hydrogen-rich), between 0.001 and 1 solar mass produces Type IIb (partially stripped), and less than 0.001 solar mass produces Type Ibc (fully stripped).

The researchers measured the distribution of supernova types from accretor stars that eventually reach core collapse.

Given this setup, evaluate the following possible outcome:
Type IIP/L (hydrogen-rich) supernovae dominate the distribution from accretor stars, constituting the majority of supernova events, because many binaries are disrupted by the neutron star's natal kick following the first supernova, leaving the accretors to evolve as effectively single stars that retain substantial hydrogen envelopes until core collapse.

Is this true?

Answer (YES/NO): YES